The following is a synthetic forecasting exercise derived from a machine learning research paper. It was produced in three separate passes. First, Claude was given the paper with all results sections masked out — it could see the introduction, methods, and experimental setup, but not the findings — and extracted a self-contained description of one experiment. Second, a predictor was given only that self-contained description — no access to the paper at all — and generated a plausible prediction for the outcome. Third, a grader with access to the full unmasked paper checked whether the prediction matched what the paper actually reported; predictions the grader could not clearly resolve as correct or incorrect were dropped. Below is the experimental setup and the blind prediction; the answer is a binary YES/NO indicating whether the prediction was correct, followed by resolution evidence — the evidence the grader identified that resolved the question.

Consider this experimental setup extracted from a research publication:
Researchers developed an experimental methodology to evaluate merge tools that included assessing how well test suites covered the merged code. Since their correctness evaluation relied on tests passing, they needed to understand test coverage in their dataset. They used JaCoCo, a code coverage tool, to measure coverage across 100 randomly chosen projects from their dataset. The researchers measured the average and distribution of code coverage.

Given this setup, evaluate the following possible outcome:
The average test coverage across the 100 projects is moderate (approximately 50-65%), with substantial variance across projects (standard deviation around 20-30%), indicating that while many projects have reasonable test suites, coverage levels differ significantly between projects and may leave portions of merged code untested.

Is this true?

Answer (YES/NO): NO